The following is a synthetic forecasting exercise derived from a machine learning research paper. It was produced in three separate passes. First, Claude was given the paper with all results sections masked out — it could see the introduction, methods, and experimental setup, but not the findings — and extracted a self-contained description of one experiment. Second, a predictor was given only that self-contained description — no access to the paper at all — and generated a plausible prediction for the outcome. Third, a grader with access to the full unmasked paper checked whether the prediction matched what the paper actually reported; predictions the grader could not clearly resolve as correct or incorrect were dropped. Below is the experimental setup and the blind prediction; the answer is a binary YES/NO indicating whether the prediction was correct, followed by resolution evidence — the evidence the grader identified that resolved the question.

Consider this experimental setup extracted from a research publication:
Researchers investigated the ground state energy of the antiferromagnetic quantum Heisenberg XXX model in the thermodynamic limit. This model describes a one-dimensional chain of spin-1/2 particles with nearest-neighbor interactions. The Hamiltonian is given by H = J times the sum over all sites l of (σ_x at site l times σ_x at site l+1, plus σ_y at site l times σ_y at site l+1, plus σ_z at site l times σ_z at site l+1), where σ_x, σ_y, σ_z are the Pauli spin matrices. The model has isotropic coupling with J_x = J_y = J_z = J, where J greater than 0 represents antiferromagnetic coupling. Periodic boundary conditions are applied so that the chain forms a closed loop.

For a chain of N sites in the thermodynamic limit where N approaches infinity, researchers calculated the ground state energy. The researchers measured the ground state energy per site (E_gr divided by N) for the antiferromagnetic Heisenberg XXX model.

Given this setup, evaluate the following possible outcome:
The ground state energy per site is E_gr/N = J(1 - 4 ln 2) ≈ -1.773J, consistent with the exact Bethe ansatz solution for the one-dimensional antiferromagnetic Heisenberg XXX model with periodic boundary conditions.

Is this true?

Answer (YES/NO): YES